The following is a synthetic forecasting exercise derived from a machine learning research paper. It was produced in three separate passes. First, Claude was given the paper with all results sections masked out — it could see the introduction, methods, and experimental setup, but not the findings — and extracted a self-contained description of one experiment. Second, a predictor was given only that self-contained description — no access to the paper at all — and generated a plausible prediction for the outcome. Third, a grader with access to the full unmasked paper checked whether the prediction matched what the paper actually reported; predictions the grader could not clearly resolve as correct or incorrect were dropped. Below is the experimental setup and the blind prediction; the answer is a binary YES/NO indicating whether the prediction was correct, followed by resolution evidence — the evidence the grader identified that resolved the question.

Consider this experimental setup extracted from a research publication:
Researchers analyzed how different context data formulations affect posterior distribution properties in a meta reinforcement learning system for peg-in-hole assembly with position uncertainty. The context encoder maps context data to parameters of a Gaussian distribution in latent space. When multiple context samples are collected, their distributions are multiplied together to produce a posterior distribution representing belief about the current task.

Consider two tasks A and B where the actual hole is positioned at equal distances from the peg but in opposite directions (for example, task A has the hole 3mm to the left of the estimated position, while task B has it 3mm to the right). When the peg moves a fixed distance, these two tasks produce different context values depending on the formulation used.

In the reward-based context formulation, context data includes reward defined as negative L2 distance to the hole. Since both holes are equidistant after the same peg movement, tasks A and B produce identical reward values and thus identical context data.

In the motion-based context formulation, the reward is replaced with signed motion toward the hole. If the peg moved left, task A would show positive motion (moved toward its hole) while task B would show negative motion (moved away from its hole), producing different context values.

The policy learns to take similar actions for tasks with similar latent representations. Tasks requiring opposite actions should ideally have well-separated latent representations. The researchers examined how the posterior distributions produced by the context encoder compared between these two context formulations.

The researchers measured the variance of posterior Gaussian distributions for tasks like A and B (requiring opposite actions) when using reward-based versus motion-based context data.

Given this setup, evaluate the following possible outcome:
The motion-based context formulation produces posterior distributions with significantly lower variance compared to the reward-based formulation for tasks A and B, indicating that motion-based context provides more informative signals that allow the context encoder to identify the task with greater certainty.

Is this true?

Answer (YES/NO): YES